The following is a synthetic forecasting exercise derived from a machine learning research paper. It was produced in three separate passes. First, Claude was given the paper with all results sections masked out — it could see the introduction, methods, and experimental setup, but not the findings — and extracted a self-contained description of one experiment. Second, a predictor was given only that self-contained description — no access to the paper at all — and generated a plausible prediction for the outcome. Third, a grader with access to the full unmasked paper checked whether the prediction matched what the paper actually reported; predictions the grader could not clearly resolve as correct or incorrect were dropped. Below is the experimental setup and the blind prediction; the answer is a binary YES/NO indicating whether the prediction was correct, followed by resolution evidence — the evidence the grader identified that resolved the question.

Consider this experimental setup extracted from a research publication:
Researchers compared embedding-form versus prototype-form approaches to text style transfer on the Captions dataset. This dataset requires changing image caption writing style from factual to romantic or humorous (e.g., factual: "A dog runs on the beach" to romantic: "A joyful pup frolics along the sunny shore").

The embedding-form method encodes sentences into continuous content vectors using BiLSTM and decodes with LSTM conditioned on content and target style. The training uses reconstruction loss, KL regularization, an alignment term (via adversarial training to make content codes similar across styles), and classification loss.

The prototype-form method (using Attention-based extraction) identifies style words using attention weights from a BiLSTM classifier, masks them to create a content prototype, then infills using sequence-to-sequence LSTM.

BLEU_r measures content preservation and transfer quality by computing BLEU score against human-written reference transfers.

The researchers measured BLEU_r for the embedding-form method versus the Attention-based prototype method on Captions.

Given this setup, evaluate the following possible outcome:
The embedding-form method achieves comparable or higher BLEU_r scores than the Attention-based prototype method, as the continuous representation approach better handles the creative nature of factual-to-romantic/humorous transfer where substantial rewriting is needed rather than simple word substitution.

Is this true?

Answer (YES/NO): NO